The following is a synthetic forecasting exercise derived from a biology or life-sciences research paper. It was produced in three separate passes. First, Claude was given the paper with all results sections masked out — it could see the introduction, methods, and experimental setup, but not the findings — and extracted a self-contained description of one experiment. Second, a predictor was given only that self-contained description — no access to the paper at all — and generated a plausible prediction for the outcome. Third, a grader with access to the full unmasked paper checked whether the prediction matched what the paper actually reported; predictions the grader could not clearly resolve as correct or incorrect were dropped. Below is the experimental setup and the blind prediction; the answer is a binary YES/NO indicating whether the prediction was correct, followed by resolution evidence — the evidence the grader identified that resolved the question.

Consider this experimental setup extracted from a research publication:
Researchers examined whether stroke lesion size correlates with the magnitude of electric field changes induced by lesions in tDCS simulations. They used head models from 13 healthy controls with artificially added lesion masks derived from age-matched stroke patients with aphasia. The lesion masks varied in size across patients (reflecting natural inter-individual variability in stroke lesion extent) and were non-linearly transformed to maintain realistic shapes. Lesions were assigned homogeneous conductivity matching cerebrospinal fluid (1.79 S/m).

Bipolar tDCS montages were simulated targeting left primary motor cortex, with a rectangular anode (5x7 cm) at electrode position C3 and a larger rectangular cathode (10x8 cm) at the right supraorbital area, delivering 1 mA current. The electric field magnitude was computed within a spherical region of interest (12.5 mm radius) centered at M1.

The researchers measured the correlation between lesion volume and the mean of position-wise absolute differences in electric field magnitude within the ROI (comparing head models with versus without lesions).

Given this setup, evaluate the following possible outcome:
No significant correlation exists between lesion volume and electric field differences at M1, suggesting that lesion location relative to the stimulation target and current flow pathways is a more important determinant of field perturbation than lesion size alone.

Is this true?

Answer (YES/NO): NO